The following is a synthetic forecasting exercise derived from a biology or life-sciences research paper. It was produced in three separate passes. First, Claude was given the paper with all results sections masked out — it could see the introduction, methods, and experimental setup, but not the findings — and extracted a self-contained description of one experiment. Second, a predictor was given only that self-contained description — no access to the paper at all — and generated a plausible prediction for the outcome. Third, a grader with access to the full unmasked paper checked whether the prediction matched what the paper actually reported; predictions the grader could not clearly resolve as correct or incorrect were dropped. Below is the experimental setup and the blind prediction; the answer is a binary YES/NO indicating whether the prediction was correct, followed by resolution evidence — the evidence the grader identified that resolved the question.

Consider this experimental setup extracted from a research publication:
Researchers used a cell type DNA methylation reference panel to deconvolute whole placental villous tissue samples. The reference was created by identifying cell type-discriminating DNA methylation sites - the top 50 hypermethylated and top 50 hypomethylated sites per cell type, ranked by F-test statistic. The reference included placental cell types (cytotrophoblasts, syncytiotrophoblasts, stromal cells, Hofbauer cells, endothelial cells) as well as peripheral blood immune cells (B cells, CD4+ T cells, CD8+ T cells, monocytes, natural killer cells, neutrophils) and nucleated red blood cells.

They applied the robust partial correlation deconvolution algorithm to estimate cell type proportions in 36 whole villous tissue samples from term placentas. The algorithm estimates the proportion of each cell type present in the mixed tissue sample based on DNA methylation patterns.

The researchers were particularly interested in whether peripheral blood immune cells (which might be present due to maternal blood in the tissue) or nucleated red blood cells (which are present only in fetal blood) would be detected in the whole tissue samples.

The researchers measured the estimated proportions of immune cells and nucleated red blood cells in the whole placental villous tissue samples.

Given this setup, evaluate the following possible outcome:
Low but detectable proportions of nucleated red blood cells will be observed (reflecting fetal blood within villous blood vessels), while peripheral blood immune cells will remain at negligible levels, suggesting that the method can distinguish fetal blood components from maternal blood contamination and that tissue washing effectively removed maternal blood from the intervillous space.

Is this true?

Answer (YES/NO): NO